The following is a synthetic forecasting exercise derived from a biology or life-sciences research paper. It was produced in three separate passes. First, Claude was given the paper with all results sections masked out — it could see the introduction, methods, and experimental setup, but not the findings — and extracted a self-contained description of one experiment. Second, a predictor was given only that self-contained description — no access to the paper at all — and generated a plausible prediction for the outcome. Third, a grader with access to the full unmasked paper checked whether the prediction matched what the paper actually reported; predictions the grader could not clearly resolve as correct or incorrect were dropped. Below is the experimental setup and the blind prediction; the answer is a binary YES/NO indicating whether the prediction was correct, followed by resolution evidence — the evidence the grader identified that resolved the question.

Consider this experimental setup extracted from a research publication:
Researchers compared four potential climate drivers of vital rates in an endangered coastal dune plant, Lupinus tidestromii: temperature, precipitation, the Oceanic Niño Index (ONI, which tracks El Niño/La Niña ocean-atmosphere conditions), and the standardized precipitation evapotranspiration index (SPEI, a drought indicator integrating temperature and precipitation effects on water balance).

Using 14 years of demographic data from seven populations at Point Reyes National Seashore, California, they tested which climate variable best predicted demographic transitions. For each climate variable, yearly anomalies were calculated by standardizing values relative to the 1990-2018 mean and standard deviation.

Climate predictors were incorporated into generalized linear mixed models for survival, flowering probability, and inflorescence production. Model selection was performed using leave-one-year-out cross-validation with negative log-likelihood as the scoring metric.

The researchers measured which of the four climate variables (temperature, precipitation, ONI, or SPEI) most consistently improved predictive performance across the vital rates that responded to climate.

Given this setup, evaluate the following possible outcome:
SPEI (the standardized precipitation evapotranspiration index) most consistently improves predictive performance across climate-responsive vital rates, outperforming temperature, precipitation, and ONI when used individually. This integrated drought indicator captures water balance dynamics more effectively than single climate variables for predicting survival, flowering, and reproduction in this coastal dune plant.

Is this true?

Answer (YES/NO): NO